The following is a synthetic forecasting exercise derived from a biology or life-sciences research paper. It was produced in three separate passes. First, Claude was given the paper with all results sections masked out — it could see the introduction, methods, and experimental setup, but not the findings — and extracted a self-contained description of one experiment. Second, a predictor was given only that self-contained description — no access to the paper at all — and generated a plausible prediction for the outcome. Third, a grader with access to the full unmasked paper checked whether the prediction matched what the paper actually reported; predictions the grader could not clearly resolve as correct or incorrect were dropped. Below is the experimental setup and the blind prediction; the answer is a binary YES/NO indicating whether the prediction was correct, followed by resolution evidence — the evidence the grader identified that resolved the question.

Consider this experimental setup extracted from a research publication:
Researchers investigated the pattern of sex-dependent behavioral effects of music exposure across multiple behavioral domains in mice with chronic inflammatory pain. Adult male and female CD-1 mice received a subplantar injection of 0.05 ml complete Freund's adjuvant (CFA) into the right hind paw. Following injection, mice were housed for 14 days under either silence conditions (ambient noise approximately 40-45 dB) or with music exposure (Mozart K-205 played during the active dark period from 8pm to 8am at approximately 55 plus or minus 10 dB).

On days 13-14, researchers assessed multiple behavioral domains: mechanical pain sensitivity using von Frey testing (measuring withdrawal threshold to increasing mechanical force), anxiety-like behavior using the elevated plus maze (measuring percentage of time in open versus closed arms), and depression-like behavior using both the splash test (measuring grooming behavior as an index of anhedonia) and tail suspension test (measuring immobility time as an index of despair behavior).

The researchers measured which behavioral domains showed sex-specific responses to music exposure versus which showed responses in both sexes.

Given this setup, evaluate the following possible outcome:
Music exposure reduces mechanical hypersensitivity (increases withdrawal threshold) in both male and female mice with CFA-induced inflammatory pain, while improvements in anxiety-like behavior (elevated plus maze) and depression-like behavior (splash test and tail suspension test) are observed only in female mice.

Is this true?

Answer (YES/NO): NO